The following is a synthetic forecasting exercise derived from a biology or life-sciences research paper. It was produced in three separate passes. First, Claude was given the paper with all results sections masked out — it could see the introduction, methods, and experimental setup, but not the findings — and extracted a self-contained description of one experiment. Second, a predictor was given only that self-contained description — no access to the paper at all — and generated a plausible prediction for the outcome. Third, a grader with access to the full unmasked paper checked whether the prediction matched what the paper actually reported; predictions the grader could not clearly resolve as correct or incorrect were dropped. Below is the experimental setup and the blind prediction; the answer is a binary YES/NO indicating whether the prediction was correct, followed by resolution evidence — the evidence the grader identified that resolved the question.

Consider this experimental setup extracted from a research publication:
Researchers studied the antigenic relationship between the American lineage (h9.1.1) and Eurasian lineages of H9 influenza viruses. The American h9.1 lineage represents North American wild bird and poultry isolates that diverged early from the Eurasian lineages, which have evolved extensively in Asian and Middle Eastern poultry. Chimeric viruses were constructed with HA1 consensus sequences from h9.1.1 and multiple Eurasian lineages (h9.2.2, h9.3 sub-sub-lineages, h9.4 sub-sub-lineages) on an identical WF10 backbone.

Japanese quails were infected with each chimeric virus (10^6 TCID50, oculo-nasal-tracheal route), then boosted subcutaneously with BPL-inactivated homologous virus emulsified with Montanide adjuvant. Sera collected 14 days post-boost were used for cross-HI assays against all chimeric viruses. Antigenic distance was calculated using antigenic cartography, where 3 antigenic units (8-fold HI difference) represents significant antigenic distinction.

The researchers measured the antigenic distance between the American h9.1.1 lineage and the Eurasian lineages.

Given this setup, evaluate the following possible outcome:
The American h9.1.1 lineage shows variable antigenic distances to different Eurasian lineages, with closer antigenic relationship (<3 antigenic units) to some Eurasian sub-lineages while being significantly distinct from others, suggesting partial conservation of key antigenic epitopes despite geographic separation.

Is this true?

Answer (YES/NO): YES